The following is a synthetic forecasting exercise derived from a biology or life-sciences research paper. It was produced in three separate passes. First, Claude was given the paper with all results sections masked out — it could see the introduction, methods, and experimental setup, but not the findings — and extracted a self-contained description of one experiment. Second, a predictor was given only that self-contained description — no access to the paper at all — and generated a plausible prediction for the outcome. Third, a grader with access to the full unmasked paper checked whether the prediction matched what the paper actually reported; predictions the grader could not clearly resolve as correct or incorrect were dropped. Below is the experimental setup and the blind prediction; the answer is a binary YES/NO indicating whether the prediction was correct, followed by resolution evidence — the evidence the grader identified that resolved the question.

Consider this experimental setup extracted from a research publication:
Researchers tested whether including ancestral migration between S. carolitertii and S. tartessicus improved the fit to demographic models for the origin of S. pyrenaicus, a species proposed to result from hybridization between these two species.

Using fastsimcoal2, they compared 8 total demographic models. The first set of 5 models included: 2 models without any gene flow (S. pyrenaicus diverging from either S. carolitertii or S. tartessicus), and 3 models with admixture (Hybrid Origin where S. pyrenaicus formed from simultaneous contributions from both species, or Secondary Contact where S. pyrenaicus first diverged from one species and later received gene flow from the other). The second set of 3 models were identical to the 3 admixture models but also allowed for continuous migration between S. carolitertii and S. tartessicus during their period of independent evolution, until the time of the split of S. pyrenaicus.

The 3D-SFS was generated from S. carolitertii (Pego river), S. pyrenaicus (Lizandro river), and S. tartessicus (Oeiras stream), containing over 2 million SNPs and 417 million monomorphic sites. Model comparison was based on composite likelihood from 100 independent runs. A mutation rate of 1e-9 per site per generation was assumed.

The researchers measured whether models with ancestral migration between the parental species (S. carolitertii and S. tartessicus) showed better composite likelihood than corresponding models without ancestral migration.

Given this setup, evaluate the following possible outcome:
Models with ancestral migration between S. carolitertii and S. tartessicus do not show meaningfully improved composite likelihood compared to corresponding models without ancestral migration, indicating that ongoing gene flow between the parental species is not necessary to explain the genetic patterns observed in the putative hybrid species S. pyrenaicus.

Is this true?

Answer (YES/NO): YES